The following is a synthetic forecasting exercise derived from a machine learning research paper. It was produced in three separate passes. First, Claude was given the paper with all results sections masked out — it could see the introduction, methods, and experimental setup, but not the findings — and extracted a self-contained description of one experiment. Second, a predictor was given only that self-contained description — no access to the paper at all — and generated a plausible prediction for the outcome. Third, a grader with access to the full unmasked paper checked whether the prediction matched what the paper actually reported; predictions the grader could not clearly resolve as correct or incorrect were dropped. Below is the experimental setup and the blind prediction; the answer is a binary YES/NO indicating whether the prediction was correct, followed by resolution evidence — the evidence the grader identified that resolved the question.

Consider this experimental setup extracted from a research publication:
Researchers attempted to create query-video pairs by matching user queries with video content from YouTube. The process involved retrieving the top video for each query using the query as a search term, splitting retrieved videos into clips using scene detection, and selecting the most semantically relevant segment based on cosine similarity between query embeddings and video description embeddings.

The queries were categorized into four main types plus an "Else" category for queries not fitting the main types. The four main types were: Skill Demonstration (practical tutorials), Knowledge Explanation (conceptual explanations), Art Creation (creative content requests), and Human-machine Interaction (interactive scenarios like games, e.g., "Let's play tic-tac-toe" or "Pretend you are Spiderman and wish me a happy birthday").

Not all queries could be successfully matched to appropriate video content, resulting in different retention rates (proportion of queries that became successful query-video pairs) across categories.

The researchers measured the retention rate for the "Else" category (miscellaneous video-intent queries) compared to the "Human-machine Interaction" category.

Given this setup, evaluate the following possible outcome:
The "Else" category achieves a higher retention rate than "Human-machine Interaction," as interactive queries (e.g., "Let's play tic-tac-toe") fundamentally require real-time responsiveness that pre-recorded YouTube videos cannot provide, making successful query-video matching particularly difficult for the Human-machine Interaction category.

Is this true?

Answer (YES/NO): YES